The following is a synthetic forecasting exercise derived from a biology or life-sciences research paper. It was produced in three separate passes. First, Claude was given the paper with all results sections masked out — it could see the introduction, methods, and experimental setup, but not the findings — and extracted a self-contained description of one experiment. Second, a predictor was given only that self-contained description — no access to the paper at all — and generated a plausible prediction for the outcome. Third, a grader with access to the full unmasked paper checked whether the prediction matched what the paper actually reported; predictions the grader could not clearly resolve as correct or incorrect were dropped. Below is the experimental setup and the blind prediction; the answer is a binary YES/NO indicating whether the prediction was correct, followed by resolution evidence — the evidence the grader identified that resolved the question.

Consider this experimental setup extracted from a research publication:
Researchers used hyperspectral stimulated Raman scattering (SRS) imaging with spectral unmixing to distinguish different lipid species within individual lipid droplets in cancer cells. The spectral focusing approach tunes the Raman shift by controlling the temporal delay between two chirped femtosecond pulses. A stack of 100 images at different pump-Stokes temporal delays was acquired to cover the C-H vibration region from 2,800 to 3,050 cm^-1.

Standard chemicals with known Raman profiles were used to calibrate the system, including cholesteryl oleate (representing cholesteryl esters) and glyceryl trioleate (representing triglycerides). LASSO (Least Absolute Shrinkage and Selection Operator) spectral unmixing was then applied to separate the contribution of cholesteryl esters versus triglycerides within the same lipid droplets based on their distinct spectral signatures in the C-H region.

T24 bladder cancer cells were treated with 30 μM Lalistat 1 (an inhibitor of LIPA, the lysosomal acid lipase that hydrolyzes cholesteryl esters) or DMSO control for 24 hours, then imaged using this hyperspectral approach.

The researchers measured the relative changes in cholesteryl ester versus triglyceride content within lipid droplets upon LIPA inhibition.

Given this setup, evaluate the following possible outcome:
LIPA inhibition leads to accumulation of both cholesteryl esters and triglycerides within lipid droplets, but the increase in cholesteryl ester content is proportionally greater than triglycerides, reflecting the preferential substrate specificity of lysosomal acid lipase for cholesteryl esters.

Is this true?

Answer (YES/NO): NO